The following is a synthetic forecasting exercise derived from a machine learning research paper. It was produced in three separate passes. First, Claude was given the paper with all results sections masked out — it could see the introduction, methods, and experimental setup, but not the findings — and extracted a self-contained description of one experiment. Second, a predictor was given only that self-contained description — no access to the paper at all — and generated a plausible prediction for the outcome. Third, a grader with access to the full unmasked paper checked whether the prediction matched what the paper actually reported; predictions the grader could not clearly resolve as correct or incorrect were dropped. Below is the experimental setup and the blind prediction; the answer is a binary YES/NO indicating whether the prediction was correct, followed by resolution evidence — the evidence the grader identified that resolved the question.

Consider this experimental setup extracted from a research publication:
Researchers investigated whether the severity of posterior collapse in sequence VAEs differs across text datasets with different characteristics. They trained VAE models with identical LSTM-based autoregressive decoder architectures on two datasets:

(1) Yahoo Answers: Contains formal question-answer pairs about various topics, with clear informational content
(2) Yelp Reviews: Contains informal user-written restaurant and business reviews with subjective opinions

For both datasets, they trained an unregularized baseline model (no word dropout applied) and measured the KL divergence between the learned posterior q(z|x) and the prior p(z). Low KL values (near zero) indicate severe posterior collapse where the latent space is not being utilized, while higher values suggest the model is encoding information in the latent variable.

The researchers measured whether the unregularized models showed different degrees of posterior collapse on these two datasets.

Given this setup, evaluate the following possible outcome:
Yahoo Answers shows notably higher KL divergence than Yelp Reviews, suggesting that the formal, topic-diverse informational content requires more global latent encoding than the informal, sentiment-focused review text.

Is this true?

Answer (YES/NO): YES